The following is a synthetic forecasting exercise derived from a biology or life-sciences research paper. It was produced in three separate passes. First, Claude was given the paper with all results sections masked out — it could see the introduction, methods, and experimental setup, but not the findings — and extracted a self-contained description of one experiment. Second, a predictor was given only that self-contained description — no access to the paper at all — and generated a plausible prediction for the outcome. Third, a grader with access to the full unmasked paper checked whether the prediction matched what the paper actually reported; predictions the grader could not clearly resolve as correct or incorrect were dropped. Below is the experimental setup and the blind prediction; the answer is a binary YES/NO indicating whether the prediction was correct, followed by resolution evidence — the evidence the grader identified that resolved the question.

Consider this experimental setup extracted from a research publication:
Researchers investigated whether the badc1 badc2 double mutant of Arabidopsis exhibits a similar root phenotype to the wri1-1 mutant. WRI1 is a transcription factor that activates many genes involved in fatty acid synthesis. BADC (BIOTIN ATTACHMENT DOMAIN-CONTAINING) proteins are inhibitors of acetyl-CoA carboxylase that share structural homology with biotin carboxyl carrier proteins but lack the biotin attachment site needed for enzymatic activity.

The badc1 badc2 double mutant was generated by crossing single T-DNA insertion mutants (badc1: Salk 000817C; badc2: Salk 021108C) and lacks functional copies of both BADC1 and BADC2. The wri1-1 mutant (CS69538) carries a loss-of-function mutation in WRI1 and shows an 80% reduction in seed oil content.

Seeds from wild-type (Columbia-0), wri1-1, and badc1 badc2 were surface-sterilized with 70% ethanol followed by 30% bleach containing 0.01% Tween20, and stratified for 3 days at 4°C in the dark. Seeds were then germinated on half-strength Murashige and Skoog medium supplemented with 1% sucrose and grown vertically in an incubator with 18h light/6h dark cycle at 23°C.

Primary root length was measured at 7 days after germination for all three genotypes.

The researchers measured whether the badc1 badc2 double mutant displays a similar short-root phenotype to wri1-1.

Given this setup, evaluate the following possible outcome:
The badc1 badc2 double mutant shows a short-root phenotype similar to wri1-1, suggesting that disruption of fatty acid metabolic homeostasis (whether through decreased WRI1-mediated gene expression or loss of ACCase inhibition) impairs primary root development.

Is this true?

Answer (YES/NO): YES